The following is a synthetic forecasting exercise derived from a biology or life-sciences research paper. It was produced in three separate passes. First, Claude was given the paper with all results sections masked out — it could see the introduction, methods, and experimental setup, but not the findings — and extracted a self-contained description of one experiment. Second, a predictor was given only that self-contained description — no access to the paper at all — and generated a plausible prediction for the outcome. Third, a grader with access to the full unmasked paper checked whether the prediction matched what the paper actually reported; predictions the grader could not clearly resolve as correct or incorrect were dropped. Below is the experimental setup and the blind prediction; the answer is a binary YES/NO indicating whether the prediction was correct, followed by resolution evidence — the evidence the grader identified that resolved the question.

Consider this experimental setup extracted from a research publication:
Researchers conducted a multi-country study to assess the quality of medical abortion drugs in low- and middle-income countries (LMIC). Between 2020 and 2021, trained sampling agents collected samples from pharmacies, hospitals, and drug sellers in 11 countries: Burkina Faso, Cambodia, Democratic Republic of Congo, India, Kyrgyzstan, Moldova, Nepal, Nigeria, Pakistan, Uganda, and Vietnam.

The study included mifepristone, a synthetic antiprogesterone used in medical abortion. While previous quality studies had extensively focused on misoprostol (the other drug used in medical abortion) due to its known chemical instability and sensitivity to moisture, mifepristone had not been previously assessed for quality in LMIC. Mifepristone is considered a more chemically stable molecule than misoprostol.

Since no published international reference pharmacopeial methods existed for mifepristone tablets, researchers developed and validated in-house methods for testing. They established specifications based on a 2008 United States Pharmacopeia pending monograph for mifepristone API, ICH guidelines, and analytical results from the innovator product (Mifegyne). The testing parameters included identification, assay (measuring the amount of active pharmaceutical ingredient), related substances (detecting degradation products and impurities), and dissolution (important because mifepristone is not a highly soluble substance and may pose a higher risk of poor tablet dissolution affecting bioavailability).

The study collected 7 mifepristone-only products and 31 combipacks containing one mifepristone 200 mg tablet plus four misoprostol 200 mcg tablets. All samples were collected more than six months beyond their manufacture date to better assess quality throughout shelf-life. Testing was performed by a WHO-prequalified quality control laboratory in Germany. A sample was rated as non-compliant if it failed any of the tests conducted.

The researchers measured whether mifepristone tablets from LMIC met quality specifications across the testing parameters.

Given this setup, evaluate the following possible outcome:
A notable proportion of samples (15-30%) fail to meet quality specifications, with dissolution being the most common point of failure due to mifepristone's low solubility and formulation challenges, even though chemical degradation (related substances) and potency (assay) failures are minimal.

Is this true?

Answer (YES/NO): NO